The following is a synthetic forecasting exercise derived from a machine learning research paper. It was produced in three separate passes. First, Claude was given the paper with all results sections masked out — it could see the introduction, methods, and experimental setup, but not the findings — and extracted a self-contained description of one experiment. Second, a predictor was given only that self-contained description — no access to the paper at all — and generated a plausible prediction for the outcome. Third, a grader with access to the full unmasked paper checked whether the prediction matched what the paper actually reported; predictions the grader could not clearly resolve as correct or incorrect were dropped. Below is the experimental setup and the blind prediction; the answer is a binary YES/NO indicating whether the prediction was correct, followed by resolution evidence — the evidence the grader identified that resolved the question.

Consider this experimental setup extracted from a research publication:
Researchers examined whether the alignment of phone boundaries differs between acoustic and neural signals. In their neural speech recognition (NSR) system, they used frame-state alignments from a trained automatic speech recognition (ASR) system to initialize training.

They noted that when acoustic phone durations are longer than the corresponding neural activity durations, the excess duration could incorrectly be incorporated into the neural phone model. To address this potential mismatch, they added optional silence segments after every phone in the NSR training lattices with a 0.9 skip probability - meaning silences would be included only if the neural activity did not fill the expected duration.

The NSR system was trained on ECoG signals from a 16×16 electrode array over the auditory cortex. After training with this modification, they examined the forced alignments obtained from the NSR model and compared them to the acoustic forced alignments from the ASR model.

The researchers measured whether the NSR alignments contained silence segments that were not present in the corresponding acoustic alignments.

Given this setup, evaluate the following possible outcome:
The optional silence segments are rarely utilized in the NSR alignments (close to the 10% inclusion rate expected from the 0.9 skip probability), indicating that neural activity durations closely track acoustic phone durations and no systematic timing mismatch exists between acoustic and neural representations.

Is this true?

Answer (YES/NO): NO